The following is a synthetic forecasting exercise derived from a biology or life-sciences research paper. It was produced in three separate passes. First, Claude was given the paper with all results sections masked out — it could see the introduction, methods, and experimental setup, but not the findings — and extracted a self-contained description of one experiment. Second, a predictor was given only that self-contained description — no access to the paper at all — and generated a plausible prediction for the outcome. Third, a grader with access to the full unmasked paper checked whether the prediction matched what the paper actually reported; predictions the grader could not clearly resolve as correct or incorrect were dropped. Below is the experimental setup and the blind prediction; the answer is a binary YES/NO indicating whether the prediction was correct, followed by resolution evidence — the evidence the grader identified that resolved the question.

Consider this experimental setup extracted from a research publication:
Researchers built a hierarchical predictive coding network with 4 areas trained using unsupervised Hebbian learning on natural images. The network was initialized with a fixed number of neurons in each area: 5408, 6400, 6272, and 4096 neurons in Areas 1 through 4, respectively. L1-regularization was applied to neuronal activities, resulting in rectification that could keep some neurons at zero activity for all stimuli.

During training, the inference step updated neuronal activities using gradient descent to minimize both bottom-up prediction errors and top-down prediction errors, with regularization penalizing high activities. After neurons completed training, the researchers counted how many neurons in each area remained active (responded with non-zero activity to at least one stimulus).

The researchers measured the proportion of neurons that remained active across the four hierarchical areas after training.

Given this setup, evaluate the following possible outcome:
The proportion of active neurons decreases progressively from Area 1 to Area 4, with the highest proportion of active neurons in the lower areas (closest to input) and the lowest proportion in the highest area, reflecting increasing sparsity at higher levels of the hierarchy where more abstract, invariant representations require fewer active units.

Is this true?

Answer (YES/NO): NO